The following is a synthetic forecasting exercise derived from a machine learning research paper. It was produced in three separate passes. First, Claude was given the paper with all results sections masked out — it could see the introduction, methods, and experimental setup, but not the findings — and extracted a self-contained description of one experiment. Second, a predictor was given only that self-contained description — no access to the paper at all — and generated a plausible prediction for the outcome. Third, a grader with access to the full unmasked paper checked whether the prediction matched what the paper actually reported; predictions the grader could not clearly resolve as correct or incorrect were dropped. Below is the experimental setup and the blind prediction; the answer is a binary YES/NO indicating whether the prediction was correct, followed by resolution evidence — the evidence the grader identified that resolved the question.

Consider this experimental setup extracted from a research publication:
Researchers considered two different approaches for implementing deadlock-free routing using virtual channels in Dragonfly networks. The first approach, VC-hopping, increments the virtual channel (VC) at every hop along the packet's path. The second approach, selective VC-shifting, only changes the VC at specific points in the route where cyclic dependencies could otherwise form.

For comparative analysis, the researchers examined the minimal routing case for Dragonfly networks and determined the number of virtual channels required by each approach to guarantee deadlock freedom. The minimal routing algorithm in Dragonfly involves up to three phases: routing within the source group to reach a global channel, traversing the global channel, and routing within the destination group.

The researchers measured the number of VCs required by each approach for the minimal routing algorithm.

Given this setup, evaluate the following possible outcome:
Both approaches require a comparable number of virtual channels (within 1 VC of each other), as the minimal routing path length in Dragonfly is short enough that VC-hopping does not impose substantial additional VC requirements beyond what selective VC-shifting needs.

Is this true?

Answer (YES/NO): YES